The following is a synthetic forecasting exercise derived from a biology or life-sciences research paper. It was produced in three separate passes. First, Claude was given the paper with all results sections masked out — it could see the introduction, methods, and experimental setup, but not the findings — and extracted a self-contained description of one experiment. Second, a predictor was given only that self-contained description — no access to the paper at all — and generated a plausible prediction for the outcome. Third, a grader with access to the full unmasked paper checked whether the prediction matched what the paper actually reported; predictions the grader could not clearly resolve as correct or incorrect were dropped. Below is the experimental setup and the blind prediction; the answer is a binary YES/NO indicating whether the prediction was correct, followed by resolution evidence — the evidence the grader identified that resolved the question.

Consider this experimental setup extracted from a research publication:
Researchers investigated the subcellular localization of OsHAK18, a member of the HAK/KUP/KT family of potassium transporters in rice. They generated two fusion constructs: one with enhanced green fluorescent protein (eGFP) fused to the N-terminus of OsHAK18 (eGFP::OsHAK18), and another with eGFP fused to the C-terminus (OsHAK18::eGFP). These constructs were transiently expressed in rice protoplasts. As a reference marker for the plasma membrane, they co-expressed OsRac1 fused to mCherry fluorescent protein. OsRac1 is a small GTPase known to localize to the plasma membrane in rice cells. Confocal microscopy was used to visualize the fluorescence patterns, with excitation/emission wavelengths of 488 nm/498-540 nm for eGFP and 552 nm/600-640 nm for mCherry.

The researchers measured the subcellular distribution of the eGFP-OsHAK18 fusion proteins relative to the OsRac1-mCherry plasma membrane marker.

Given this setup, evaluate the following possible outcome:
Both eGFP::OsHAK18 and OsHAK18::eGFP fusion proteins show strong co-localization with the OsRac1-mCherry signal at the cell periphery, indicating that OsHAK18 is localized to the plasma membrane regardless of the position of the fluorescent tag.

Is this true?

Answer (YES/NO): YES